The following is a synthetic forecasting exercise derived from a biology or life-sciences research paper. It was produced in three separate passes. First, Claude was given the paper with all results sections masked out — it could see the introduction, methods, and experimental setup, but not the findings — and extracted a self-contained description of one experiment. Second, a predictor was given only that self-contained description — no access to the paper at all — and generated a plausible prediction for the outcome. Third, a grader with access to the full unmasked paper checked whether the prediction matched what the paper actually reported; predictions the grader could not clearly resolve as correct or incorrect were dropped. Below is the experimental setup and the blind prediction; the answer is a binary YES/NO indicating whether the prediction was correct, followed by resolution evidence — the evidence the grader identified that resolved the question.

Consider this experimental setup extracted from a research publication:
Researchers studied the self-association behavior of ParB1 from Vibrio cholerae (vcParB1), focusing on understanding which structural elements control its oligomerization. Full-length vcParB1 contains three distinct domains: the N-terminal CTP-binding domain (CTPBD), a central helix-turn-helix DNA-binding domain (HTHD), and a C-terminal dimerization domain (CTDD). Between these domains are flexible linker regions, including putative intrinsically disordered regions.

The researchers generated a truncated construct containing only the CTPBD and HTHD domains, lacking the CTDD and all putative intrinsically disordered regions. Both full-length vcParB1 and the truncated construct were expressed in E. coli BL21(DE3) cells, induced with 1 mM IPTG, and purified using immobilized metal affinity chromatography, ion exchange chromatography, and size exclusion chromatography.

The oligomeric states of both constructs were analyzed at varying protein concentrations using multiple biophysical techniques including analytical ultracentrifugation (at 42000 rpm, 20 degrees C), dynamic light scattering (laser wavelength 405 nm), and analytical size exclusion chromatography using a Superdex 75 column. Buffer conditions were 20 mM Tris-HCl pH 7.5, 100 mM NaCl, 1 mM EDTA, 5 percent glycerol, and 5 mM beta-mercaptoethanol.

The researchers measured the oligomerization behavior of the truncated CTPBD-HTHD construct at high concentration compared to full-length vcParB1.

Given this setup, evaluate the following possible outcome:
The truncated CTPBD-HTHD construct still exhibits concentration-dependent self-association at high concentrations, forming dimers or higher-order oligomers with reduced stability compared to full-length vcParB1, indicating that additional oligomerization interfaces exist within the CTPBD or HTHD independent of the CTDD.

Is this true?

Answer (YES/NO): YES